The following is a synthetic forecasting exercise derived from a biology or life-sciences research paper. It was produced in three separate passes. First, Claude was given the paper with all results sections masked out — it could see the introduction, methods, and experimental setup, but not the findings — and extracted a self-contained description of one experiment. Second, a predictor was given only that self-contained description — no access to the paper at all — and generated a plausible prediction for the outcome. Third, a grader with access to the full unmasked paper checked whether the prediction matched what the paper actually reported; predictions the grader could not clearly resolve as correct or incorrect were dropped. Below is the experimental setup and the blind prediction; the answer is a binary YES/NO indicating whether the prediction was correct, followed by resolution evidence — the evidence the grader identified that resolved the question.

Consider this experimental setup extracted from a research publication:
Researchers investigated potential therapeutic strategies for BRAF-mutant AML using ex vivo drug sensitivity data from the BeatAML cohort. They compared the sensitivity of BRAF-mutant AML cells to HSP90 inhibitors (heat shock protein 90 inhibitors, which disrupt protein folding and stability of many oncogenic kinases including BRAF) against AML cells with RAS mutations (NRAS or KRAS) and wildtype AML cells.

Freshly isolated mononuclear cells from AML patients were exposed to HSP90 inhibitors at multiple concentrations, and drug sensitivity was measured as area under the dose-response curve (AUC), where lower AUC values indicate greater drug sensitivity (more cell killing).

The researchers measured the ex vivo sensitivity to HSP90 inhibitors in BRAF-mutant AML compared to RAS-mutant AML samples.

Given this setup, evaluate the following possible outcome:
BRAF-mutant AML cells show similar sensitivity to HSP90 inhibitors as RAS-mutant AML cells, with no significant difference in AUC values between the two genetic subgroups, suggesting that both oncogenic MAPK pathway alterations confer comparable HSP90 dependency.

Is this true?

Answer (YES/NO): NO